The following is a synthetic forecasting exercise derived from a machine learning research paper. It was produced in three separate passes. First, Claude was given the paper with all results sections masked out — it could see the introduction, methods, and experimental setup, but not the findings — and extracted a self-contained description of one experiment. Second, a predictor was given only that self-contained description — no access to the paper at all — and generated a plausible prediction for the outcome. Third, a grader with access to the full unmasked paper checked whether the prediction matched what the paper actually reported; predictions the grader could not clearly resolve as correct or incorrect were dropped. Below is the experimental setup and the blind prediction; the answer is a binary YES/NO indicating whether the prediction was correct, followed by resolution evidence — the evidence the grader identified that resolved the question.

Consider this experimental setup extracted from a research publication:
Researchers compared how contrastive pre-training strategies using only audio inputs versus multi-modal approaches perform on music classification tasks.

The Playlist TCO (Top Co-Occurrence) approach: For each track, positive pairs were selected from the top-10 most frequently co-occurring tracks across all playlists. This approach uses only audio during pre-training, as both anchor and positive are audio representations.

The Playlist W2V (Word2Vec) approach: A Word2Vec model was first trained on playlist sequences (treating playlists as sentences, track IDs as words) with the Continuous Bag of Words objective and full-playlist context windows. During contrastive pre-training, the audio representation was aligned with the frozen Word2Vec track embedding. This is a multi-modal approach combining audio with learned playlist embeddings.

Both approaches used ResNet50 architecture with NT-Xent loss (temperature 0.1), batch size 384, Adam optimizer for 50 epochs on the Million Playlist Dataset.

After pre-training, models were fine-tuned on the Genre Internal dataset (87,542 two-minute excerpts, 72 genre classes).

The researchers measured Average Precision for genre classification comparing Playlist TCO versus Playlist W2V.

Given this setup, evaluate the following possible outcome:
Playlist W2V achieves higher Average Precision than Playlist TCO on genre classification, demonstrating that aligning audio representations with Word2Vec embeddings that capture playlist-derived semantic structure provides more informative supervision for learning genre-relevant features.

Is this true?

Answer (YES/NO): YES